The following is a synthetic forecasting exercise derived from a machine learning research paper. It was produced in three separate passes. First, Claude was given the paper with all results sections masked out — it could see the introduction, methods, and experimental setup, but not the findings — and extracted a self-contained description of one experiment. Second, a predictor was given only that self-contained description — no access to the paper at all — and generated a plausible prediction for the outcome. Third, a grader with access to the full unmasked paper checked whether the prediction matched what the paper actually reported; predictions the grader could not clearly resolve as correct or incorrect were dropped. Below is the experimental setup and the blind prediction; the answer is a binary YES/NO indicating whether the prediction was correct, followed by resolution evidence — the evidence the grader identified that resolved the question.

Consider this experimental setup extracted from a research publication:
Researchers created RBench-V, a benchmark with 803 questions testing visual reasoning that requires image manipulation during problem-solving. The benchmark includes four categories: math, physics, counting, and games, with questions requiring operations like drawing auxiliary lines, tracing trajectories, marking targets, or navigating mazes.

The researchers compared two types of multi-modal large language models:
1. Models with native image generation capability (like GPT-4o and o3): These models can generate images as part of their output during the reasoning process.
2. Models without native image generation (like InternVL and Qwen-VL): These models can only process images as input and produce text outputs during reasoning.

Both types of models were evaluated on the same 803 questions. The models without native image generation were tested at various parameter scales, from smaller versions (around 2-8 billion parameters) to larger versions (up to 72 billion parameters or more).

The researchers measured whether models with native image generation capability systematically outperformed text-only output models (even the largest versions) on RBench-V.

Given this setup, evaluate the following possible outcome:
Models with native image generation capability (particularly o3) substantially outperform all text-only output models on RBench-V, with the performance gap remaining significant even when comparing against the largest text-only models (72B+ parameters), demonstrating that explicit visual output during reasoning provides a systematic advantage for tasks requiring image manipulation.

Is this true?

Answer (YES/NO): NO